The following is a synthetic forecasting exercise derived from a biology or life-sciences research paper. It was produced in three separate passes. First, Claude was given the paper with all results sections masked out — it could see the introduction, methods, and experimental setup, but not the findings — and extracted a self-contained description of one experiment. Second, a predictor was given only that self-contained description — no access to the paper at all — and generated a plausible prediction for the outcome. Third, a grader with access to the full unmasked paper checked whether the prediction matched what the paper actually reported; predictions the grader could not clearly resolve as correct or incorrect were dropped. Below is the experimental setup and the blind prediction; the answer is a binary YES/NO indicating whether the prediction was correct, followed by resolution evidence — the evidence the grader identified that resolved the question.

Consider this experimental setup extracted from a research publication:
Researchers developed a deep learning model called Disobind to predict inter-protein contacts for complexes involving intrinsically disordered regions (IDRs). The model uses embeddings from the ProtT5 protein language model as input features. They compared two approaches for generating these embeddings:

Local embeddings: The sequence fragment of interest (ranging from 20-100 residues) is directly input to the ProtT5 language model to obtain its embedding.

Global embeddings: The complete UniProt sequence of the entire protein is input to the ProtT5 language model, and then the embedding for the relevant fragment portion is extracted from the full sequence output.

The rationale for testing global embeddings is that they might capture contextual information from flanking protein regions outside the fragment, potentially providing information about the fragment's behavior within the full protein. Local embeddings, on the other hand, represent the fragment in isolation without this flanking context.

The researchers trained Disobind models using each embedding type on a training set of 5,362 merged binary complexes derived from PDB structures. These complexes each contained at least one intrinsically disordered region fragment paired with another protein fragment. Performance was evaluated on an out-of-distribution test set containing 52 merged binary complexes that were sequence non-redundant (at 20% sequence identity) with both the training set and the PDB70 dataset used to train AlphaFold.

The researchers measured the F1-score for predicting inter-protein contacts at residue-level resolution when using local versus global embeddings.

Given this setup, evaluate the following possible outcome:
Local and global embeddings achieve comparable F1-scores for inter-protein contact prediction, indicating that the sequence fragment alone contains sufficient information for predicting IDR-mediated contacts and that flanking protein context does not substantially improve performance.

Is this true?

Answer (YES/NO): NO